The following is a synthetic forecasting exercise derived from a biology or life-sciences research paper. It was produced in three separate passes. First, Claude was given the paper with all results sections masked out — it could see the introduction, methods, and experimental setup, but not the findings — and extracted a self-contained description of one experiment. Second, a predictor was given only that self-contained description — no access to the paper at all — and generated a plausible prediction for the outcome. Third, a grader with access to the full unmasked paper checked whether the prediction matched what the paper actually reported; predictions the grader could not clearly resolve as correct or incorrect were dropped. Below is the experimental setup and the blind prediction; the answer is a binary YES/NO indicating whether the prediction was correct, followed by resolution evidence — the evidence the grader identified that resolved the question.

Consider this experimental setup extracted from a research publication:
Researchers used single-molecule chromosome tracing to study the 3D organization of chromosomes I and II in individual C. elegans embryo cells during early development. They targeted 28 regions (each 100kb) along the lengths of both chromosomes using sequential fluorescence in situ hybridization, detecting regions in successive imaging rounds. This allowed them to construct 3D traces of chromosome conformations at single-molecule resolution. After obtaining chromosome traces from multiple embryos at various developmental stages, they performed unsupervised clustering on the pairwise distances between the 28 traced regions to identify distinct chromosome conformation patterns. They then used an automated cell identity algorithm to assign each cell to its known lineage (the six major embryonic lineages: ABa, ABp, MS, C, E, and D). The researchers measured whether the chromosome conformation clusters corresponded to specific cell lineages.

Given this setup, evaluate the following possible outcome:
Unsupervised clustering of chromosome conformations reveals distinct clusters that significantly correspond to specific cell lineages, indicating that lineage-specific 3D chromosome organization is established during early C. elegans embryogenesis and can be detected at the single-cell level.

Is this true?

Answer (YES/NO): NO